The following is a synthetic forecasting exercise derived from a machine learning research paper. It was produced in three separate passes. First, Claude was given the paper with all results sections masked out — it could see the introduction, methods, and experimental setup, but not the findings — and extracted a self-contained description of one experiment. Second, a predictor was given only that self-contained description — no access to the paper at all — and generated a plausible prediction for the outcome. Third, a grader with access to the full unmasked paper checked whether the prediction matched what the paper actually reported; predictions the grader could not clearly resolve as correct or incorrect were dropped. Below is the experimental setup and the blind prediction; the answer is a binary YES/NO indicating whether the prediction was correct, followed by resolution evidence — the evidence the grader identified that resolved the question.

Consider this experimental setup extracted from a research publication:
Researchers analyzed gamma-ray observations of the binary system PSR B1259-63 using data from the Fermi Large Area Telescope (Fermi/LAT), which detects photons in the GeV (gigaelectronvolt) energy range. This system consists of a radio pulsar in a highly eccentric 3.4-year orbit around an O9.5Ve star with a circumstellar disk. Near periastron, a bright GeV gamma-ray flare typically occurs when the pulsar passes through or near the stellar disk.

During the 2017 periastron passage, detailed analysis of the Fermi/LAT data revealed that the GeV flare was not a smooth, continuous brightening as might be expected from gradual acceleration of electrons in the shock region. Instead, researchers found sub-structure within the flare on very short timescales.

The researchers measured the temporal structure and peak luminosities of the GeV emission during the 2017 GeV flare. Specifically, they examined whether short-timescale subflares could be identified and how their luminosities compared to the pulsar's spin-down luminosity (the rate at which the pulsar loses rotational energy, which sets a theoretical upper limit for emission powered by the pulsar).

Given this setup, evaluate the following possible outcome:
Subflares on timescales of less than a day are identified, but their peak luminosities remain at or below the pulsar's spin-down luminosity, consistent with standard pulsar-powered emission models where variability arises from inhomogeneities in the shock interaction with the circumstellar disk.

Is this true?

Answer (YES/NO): NO